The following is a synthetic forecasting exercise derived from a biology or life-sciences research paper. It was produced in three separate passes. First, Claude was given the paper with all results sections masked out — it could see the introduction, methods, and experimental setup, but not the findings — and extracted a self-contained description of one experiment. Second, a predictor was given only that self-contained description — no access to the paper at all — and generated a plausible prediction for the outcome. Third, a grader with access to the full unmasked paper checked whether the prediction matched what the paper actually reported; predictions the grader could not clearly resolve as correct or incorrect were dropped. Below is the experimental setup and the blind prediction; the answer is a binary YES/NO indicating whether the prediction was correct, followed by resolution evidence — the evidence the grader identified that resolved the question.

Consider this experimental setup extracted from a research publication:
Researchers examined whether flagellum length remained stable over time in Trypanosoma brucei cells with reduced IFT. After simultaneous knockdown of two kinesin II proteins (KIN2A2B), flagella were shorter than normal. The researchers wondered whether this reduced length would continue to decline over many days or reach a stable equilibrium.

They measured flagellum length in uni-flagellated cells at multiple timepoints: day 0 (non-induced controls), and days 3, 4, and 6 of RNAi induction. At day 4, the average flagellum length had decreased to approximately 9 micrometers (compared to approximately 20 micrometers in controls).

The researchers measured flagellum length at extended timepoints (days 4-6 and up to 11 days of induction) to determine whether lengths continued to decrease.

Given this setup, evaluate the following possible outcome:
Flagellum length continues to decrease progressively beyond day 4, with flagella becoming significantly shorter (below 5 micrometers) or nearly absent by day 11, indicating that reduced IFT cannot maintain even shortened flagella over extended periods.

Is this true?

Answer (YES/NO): NO